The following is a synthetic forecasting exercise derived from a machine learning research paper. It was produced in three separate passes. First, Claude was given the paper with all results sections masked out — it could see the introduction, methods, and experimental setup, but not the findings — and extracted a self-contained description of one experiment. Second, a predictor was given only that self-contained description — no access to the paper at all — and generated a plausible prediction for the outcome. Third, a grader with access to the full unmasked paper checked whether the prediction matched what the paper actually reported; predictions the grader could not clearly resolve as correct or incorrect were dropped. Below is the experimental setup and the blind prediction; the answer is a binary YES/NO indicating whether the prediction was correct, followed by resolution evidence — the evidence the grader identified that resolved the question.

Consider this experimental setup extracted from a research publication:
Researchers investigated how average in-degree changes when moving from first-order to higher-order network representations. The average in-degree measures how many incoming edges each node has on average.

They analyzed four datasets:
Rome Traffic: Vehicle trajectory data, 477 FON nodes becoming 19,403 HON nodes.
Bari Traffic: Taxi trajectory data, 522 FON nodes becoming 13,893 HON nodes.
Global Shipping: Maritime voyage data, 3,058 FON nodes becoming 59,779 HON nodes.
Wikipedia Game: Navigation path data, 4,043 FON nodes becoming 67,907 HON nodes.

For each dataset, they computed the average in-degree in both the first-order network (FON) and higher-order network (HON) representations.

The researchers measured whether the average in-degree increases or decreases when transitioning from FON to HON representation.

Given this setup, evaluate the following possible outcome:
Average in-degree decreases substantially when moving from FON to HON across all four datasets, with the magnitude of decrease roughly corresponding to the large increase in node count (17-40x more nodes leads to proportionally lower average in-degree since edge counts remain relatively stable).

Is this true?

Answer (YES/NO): NO